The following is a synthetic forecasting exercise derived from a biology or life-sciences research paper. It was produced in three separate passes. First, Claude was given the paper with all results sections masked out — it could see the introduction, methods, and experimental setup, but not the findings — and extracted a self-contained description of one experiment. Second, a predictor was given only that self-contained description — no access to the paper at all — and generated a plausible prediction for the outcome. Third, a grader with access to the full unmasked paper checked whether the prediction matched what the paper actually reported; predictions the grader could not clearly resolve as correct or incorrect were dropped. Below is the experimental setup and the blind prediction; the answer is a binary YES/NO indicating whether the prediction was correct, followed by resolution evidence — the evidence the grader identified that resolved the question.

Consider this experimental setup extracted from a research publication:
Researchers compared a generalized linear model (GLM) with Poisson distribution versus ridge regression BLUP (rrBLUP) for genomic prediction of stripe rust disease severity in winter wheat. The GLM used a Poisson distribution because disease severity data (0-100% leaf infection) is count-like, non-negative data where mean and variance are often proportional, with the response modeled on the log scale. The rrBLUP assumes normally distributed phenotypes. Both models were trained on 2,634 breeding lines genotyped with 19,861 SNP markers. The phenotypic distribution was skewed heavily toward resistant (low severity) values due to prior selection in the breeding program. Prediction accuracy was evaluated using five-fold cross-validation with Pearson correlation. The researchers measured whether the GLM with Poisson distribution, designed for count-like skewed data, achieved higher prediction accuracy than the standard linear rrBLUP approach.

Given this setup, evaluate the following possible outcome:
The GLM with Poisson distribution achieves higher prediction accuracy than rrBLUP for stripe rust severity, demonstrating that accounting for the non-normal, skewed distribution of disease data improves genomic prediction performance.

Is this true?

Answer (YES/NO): NO